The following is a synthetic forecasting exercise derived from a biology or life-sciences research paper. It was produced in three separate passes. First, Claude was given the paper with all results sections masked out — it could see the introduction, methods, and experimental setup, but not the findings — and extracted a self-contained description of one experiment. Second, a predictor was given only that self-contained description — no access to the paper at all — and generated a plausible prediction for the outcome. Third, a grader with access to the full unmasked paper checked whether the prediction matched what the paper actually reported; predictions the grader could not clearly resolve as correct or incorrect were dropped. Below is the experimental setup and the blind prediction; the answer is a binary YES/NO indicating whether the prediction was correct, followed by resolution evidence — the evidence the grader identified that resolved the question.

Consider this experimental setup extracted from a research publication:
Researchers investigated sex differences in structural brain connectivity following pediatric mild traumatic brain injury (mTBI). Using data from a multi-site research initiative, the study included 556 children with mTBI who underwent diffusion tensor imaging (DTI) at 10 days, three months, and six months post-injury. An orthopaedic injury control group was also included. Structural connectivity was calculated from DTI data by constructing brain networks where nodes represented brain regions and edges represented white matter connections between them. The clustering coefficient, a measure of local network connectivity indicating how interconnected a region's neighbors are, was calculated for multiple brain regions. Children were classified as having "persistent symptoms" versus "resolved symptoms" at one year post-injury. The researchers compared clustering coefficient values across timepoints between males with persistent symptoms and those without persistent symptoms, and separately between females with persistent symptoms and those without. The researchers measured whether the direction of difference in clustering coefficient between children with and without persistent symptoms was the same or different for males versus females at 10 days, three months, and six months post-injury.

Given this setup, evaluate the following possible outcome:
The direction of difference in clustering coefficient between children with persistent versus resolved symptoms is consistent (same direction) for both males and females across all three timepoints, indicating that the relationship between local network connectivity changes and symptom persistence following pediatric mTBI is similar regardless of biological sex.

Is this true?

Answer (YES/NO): NO